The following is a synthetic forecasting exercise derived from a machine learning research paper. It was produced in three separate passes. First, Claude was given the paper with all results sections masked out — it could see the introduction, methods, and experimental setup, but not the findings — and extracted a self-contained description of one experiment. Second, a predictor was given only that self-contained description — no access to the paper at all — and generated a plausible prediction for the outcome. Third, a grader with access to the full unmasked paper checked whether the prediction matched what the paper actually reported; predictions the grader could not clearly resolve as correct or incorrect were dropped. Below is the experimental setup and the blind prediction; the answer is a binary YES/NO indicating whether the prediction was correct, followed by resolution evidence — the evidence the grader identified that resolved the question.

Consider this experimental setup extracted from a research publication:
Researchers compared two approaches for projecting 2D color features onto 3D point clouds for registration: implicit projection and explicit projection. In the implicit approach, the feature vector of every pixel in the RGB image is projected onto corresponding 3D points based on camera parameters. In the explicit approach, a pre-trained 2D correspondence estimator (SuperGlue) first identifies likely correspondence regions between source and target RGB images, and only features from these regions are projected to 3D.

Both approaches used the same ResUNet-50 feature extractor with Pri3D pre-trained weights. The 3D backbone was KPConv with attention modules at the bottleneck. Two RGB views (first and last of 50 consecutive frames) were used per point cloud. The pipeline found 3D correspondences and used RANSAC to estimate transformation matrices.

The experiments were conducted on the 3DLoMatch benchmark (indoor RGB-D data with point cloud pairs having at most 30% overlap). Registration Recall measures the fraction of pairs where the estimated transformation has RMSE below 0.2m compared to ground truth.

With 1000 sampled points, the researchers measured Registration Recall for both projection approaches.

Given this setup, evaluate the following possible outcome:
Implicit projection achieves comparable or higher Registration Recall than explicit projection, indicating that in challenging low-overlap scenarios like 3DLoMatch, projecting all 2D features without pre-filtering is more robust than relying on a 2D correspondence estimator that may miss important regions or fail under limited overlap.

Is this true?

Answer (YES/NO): NO